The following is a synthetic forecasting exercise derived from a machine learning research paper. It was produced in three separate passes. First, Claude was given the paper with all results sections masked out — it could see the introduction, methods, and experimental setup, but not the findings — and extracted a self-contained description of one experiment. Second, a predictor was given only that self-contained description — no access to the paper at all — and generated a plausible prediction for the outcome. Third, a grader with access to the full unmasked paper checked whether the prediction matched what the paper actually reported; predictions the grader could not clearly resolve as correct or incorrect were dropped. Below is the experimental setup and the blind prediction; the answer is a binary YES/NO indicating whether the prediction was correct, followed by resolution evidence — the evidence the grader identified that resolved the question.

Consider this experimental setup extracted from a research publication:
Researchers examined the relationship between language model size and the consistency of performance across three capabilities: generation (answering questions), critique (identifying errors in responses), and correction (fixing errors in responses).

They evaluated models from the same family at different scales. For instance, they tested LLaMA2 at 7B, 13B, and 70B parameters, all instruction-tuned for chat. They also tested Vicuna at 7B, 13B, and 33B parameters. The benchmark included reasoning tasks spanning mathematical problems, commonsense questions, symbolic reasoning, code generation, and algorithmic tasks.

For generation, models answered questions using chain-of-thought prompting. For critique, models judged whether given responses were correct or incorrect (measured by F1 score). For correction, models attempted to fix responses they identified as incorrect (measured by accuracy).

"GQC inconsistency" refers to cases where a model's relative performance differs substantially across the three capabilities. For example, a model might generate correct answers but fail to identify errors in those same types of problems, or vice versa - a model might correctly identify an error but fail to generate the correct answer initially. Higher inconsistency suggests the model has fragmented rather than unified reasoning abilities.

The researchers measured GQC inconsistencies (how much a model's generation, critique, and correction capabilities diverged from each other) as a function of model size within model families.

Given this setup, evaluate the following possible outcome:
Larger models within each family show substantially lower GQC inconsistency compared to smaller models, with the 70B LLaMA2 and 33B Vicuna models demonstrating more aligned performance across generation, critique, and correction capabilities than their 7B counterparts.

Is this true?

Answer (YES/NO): YES